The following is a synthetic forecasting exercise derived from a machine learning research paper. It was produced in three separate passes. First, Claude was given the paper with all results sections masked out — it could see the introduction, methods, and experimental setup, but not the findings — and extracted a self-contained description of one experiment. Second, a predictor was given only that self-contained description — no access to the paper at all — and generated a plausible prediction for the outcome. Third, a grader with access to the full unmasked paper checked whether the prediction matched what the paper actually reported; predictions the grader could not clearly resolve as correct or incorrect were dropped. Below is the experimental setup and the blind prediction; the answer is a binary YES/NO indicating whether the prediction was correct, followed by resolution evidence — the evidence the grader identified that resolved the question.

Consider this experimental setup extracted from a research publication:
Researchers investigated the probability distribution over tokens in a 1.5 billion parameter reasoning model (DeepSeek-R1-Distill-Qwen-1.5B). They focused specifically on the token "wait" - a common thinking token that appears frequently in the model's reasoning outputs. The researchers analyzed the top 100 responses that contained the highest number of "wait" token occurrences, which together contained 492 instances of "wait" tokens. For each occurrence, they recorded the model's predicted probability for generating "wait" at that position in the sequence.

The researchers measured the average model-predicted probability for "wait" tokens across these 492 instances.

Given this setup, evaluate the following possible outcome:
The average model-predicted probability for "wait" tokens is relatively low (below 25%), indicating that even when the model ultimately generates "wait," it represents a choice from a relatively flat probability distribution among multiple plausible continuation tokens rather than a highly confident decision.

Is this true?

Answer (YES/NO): NO